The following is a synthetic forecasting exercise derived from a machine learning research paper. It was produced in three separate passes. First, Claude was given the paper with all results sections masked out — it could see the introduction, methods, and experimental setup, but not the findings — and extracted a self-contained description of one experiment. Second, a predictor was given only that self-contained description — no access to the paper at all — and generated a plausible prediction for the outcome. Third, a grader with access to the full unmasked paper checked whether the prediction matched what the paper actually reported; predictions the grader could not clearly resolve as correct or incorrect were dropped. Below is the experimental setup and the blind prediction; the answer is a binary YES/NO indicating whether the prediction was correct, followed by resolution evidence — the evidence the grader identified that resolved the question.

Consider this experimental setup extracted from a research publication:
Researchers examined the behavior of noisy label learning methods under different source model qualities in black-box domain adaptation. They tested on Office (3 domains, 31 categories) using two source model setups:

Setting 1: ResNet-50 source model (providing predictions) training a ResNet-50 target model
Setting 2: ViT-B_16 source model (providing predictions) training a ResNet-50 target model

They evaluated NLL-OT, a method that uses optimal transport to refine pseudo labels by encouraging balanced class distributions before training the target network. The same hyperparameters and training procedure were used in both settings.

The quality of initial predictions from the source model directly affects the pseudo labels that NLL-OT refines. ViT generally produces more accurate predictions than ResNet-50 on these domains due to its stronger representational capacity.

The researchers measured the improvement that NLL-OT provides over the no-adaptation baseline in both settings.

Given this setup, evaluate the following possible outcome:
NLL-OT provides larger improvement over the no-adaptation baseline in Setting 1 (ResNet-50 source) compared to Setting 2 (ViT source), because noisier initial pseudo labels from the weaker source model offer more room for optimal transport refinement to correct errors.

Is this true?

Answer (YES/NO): YES